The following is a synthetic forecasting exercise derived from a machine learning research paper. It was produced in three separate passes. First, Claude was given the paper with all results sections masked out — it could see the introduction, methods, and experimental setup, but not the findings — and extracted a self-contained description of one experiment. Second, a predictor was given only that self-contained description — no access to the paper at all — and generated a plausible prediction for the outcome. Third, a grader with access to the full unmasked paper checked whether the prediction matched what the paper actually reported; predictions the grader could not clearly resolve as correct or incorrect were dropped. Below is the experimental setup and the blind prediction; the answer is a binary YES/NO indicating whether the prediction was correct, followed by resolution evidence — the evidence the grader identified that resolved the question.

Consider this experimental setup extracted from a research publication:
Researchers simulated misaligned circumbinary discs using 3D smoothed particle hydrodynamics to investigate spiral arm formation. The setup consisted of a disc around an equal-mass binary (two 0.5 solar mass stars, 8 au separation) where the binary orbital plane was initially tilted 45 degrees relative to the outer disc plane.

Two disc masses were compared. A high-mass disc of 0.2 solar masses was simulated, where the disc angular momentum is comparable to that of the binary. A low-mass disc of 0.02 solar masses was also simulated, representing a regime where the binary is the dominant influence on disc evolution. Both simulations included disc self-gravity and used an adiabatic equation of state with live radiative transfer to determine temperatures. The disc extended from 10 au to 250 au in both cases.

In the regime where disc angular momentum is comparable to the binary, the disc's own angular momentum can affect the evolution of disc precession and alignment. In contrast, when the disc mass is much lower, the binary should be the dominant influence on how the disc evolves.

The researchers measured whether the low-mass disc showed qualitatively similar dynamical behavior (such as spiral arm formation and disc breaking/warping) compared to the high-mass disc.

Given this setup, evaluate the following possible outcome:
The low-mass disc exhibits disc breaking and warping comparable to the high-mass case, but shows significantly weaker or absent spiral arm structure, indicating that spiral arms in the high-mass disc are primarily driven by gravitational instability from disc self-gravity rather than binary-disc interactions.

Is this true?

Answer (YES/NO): NO